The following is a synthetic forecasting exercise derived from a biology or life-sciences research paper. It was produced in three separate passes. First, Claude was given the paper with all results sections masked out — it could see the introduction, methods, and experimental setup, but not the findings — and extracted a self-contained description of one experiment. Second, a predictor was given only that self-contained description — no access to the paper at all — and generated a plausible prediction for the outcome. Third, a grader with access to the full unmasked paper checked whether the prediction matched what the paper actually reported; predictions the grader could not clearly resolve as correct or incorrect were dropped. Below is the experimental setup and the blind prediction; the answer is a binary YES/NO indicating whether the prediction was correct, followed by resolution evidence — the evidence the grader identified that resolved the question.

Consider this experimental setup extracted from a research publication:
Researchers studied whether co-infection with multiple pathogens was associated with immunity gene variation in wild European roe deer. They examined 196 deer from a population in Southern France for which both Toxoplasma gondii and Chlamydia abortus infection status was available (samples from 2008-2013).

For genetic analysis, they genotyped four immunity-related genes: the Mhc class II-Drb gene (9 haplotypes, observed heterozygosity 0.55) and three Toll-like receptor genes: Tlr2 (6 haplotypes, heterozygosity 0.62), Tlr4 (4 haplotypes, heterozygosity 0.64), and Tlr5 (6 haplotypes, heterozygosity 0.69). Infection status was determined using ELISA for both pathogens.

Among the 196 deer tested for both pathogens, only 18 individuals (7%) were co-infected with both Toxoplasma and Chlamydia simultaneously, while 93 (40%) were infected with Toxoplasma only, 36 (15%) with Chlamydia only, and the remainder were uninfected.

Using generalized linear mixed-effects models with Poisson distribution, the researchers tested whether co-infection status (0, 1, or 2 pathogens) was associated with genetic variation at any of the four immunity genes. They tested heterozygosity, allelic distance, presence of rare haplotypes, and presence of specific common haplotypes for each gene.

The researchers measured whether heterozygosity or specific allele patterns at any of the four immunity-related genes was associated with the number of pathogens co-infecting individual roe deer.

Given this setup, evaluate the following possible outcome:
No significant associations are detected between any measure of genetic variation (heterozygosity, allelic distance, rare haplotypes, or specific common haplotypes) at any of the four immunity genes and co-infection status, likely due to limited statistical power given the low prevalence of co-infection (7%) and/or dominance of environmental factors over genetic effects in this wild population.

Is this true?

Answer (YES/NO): YES